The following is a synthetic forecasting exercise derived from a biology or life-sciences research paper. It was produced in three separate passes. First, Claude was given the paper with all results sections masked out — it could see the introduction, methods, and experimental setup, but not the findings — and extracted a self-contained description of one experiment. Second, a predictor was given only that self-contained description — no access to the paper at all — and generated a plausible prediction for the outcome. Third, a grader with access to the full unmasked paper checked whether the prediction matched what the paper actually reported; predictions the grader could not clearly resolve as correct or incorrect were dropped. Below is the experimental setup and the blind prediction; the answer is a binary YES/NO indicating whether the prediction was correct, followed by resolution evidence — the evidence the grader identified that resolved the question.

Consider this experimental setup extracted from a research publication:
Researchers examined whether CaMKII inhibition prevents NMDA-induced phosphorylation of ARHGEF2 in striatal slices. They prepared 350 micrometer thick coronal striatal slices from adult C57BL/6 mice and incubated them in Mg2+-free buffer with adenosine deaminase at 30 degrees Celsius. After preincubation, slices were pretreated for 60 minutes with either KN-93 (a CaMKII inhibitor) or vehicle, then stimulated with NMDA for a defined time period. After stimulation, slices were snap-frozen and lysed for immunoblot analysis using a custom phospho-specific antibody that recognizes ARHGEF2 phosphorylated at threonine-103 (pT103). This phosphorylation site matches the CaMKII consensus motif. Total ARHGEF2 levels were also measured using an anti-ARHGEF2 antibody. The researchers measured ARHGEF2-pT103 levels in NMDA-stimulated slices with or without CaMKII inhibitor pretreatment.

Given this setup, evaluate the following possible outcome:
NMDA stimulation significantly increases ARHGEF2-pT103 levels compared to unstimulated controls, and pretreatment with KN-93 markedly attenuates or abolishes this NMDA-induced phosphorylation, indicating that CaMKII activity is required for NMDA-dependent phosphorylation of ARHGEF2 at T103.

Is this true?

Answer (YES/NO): YES